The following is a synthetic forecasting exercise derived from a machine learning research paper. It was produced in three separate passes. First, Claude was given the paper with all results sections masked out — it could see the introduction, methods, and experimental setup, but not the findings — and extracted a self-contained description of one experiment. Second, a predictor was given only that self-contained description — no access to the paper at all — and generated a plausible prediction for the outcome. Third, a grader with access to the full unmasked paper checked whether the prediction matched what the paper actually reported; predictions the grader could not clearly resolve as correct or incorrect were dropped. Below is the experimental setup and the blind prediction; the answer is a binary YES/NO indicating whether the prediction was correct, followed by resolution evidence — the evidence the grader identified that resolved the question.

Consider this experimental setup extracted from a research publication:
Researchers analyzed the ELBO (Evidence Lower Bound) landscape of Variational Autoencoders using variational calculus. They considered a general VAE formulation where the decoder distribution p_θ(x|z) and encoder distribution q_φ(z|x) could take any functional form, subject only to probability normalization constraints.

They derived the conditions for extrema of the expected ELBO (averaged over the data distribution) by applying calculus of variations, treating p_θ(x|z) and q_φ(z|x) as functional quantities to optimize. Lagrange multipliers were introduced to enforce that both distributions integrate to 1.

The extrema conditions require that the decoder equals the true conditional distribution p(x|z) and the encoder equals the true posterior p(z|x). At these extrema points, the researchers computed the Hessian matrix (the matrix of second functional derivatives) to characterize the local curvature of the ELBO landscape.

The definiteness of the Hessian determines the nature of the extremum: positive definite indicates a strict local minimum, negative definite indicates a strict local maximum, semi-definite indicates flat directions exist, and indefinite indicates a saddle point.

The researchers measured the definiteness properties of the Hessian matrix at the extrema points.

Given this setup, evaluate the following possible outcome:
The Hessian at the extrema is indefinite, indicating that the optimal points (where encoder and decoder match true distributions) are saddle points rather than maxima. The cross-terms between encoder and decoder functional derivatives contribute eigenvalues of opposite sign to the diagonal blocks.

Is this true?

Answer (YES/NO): NO